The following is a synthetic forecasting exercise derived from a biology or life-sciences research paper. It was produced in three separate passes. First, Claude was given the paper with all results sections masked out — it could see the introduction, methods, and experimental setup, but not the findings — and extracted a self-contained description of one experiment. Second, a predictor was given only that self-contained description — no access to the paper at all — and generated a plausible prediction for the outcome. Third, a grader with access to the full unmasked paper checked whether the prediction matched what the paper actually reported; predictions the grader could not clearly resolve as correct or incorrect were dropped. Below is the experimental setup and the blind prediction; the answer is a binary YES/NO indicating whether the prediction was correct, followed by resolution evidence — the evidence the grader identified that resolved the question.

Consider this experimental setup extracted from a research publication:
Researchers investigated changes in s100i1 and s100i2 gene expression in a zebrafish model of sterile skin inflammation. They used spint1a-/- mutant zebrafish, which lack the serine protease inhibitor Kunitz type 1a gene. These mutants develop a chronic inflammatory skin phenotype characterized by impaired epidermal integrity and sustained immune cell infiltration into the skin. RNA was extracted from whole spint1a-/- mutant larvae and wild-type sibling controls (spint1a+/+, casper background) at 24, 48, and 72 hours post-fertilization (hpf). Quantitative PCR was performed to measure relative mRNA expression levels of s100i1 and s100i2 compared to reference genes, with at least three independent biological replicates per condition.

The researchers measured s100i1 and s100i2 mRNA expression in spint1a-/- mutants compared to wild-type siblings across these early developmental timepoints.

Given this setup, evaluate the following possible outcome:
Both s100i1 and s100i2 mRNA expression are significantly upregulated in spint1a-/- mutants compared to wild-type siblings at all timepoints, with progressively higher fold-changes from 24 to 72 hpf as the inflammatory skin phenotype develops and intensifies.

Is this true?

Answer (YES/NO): NO